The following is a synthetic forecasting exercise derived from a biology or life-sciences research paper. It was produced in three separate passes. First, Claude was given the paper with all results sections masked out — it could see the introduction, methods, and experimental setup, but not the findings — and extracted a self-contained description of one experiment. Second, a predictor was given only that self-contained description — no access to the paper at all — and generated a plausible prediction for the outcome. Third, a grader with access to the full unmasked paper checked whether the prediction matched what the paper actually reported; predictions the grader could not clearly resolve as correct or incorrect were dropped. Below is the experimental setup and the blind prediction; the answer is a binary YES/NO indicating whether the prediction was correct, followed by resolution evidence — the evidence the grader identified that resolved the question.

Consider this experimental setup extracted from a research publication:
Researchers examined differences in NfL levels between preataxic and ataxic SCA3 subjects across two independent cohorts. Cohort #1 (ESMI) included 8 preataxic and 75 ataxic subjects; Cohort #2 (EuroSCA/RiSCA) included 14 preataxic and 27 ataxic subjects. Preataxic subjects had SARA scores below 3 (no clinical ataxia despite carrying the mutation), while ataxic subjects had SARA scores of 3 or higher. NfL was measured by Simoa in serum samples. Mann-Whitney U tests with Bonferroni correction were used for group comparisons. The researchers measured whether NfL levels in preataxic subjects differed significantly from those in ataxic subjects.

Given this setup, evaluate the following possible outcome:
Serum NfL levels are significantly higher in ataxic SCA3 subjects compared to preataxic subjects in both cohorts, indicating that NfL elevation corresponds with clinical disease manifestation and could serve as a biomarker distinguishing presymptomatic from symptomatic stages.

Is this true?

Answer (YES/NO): NO